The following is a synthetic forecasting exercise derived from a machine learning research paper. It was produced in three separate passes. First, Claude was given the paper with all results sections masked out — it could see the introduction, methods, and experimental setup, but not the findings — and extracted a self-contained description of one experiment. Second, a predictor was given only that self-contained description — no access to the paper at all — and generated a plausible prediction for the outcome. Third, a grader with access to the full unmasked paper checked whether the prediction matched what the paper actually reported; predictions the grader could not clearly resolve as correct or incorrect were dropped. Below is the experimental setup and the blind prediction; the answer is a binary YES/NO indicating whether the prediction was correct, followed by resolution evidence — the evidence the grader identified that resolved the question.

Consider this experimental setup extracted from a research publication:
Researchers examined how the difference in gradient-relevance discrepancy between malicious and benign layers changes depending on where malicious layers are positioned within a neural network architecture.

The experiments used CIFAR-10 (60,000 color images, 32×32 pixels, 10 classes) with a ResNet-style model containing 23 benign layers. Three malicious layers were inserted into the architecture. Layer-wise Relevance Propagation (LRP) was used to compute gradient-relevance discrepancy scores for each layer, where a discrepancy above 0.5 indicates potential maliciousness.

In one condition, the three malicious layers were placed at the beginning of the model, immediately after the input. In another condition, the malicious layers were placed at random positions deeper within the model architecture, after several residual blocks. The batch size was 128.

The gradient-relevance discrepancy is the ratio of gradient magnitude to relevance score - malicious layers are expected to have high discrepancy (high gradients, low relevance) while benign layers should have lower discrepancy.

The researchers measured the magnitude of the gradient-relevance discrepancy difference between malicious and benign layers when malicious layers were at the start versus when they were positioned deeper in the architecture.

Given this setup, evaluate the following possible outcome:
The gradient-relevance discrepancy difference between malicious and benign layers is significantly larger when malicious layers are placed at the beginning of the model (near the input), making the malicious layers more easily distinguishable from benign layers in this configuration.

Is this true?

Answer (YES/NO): YES